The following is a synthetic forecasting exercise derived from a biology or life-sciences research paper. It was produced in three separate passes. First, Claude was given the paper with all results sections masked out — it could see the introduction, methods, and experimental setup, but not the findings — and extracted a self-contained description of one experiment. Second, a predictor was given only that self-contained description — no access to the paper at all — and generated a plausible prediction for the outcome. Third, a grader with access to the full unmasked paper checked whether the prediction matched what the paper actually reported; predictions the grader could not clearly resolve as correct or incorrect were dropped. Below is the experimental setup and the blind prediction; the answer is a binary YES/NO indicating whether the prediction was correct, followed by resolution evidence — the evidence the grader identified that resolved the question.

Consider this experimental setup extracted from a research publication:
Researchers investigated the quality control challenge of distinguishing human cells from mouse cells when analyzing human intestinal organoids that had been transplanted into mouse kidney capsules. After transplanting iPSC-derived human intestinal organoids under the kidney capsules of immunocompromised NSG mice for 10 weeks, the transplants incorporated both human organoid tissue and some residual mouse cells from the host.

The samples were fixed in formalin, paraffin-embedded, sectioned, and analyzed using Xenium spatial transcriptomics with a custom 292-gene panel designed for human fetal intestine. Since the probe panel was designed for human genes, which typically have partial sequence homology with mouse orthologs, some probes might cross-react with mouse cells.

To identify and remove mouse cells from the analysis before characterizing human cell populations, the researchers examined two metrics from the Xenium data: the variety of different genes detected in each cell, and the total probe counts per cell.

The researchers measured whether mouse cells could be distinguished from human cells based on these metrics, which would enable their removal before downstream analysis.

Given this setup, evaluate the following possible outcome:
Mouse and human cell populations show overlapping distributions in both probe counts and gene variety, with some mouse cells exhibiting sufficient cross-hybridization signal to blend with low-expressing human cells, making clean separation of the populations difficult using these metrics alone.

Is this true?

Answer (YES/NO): NO